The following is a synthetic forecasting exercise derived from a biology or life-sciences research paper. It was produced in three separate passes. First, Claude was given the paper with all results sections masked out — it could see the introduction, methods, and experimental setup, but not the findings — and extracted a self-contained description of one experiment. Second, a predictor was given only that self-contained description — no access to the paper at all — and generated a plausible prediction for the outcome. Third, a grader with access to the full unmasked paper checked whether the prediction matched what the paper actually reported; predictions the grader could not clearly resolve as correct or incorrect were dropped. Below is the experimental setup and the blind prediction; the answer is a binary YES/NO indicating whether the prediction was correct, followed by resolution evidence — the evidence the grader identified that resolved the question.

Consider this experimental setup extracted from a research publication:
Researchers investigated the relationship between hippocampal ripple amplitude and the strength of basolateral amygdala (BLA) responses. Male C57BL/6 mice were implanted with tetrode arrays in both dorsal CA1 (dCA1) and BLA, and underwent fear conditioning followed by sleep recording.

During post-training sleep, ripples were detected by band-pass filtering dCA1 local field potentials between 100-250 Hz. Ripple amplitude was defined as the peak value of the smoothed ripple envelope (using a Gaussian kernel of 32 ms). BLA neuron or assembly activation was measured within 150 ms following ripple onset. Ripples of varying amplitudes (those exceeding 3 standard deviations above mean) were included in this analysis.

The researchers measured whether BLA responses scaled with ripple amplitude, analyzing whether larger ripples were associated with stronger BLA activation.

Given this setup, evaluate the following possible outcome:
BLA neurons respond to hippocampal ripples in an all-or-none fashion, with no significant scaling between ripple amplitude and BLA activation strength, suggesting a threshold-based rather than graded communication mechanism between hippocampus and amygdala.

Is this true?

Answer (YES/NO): NO